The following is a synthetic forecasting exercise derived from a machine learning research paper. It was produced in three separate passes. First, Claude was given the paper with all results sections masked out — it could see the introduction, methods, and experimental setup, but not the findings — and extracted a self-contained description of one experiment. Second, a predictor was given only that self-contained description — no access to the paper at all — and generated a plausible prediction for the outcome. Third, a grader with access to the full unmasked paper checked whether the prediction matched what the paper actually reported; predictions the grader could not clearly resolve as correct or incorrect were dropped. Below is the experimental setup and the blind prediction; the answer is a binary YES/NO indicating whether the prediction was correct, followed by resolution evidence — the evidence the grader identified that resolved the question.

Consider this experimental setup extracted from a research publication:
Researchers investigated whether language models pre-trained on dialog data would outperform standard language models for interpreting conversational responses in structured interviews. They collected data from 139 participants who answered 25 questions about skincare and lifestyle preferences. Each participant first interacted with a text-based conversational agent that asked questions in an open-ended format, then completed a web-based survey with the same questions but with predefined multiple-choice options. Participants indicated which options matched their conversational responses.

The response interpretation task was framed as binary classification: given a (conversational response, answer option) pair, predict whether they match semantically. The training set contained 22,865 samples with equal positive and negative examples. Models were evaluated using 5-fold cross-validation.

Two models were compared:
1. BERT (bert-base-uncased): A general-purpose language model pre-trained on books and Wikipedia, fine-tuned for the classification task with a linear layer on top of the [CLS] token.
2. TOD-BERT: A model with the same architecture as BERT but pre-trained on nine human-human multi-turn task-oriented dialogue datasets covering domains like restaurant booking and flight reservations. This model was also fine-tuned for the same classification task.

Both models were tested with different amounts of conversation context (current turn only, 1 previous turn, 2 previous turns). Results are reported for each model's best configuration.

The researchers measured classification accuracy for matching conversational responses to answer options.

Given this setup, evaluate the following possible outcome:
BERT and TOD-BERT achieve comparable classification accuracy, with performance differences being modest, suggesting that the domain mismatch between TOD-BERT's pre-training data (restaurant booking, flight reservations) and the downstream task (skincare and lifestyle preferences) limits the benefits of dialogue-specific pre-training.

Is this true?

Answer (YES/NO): NO